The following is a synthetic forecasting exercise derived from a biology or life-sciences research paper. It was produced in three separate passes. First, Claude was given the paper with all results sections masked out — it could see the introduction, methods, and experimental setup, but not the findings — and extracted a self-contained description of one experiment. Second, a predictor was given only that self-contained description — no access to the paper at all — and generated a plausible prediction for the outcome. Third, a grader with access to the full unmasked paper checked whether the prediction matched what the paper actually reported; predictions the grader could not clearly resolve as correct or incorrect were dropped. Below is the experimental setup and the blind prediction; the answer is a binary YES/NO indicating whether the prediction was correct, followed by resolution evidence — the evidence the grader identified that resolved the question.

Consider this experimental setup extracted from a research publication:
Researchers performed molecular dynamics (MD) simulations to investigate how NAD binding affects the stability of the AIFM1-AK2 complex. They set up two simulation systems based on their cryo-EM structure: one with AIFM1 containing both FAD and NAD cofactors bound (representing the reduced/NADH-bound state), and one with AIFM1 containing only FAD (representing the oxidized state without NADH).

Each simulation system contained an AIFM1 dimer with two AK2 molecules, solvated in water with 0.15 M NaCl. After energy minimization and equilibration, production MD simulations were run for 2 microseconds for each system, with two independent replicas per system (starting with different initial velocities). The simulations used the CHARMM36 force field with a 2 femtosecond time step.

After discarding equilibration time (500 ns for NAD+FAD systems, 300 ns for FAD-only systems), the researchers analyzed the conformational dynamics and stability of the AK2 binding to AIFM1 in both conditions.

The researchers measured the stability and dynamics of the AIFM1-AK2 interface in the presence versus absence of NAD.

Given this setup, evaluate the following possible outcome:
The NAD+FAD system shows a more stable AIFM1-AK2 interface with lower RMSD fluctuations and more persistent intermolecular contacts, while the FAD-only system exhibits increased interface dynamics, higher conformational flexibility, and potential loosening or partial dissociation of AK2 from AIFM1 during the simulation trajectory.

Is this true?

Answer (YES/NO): NO